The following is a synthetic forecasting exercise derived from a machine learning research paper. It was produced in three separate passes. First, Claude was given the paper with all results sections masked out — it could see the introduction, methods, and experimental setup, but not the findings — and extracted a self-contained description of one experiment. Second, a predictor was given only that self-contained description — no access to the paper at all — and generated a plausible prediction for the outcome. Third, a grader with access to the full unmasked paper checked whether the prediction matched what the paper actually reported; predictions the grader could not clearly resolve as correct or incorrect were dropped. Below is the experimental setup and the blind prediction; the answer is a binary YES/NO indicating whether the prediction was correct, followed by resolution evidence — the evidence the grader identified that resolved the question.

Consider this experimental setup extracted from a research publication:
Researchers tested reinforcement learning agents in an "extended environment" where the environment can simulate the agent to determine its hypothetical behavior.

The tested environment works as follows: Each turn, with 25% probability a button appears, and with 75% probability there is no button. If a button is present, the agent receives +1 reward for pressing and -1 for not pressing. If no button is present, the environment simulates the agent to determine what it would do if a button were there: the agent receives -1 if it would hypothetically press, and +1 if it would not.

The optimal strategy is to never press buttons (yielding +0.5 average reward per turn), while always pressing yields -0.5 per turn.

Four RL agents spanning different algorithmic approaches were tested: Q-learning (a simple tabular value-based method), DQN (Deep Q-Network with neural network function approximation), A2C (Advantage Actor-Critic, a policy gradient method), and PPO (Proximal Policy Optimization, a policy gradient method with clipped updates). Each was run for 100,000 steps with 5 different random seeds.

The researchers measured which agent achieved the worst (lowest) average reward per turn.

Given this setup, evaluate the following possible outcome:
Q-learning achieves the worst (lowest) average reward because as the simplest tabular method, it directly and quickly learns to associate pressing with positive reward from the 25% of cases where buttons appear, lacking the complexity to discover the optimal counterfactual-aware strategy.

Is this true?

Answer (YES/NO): NO